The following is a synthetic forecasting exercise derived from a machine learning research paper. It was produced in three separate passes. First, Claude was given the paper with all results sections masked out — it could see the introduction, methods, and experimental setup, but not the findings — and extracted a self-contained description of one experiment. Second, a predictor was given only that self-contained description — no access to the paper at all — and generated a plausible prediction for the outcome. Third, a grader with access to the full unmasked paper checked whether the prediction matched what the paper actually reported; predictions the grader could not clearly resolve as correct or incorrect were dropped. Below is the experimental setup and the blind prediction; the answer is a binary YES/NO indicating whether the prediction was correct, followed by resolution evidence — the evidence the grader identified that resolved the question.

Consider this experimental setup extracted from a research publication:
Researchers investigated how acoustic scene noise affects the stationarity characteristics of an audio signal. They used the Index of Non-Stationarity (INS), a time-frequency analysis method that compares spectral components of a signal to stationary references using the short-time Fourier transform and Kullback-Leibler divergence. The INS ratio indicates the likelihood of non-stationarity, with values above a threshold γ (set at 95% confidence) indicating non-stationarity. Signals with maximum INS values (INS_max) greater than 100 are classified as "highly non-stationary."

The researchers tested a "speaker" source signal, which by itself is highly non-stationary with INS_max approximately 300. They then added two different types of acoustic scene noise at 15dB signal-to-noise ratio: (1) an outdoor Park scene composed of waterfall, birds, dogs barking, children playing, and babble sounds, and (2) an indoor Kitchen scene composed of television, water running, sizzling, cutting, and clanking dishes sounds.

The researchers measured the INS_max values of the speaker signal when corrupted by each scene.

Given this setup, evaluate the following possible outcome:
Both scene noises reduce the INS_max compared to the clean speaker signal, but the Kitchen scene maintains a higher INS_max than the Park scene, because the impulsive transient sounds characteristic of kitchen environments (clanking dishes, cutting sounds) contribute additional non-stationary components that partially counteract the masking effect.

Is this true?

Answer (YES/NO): YES